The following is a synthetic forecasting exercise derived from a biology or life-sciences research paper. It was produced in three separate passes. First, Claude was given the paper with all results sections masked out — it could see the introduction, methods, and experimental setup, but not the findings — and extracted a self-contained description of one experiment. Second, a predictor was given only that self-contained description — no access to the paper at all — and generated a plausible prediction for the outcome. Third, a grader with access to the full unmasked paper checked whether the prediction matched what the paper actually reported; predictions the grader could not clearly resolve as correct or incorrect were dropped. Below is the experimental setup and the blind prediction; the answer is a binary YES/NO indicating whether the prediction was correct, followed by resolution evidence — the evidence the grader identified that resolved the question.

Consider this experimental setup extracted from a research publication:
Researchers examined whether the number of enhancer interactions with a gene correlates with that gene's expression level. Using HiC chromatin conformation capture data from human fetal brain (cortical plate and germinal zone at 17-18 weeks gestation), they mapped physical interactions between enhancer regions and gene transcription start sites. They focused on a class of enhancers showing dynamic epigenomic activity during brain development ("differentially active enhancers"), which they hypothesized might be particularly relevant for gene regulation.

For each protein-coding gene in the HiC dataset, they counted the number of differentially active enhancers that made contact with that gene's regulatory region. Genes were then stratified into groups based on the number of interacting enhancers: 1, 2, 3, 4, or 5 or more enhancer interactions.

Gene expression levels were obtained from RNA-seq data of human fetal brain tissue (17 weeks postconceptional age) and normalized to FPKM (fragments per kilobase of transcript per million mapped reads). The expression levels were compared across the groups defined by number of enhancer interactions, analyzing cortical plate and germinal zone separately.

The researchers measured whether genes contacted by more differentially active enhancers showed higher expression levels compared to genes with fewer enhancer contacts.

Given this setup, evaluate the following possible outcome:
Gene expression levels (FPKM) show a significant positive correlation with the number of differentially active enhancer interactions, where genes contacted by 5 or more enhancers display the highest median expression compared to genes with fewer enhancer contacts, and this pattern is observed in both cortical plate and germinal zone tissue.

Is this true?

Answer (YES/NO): YES